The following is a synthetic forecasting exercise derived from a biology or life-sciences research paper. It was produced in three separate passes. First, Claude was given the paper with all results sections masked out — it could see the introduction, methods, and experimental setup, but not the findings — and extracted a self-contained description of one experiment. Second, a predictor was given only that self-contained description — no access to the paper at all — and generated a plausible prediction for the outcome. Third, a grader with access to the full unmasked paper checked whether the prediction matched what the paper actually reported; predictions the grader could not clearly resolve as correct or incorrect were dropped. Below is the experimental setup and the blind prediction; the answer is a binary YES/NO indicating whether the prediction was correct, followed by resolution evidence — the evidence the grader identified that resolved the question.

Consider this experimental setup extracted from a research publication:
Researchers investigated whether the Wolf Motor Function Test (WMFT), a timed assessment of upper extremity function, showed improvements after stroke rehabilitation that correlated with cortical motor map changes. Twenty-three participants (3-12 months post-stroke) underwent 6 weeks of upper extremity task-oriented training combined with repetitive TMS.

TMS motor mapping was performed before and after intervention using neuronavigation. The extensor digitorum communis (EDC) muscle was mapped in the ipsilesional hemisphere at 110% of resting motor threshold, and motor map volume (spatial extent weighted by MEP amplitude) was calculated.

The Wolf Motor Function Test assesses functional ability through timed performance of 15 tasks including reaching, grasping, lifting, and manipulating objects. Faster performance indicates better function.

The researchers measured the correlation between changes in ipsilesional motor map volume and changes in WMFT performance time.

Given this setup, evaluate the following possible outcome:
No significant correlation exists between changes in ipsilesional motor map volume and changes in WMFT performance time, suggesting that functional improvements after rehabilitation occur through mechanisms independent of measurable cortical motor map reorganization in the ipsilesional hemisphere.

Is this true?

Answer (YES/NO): YES